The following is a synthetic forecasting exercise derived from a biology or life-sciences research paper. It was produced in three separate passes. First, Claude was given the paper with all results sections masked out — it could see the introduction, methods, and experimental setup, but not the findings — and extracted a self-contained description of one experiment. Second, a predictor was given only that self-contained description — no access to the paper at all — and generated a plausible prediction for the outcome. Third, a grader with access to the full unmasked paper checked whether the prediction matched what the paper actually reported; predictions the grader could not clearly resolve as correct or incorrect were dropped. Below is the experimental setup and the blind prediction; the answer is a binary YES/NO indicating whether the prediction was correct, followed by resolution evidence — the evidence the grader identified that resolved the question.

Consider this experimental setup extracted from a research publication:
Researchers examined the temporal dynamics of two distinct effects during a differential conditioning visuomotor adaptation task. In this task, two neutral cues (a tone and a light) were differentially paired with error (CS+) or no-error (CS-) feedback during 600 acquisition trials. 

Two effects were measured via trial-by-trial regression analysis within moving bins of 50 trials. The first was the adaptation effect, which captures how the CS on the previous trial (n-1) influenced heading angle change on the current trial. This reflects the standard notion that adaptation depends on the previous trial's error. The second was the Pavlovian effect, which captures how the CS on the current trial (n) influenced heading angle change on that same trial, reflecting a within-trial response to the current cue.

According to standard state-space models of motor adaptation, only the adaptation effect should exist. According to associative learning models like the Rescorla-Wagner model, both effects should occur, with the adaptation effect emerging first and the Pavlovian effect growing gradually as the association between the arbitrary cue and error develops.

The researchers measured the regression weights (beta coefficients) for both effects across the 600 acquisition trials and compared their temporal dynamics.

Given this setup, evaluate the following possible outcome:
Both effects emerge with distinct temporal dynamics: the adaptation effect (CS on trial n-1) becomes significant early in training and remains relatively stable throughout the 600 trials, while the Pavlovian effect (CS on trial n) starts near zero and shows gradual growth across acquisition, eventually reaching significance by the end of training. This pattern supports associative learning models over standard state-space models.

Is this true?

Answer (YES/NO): NO